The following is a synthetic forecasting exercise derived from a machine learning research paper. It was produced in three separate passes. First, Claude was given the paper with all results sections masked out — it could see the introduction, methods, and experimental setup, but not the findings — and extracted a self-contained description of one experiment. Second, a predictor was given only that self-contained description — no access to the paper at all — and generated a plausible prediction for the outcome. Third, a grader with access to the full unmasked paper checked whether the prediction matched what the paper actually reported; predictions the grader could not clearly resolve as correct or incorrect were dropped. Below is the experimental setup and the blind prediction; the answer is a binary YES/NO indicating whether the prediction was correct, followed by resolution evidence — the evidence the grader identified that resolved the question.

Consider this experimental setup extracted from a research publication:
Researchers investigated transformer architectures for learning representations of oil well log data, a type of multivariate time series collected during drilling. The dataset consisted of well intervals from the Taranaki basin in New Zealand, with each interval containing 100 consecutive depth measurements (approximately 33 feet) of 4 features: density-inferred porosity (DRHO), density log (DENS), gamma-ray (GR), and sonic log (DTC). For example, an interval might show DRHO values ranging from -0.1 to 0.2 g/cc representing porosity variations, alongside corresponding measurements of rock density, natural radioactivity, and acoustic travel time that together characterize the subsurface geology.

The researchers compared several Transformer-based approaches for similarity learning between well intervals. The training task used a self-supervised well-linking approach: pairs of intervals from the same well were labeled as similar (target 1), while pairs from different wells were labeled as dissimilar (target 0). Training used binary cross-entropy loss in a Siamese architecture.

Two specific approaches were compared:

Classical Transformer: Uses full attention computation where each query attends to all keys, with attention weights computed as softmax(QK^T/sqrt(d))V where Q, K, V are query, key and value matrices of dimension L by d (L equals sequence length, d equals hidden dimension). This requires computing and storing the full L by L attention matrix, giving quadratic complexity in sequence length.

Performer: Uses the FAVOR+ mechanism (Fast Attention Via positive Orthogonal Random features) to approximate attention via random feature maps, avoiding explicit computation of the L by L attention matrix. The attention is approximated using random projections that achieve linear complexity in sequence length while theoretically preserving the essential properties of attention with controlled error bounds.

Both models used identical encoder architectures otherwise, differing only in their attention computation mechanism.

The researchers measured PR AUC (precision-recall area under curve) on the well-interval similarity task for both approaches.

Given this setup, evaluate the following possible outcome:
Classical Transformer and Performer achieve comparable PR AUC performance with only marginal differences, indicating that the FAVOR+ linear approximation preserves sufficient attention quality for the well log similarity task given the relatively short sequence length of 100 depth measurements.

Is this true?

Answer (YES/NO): NO